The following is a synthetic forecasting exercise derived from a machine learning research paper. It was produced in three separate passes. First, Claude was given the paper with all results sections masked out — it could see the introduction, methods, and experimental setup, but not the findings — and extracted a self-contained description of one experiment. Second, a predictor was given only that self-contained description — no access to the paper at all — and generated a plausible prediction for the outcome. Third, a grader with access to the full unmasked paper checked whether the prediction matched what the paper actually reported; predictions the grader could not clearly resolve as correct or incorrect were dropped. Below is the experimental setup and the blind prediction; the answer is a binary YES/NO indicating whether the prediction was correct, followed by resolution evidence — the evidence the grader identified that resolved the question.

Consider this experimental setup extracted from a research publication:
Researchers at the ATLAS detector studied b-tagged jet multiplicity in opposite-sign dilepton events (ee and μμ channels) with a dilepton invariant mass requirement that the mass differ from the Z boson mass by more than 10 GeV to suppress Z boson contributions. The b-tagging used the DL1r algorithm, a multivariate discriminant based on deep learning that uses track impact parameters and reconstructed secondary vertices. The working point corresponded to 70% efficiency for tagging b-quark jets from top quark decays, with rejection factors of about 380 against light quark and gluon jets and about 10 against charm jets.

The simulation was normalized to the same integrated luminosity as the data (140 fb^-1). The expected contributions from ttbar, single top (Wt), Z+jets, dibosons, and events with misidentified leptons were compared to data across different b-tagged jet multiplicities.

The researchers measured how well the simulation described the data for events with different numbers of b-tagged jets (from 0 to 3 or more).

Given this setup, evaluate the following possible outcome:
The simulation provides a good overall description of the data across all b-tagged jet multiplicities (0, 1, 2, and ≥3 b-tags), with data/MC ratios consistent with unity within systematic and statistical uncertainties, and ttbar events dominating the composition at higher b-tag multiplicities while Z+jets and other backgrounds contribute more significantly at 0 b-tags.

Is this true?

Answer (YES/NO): NO